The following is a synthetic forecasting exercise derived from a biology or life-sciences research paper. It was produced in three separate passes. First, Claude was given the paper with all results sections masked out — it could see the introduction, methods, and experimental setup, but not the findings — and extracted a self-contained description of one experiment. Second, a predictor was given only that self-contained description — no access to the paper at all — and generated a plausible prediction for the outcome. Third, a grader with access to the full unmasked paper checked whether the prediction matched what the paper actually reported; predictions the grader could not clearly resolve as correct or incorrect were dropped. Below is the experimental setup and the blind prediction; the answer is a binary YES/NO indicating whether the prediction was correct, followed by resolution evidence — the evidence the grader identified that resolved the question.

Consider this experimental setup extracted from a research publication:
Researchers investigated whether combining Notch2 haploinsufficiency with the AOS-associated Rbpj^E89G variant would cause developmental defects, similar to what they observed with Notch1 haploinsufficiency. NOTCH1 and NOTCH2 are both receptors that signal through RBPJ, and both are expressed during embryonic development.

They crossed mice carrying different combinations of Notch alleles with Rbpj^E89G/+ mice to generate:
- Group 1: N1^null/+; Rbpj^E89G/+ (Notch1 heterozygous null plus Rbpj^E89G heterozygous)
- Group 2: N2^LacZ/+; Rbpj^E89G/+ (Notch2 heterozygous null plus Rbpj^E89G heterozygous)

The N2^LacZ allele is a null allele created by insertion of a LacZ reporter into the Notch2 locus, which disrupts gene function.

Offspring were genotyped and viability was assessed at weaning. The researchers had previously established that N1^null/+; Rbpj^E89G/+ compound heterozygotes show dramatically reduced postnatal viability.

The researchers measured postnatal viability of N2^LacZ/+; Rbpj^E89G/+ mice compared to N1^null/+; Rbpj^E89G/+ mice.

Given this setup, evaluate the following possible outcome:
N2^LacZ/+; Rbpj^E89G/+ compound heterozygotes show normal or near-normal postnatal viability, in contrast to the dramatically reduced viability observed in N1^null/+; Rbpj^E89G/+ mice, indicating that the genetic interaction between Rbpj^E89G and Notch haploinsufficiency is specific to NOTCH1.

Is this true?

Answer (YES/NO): YES